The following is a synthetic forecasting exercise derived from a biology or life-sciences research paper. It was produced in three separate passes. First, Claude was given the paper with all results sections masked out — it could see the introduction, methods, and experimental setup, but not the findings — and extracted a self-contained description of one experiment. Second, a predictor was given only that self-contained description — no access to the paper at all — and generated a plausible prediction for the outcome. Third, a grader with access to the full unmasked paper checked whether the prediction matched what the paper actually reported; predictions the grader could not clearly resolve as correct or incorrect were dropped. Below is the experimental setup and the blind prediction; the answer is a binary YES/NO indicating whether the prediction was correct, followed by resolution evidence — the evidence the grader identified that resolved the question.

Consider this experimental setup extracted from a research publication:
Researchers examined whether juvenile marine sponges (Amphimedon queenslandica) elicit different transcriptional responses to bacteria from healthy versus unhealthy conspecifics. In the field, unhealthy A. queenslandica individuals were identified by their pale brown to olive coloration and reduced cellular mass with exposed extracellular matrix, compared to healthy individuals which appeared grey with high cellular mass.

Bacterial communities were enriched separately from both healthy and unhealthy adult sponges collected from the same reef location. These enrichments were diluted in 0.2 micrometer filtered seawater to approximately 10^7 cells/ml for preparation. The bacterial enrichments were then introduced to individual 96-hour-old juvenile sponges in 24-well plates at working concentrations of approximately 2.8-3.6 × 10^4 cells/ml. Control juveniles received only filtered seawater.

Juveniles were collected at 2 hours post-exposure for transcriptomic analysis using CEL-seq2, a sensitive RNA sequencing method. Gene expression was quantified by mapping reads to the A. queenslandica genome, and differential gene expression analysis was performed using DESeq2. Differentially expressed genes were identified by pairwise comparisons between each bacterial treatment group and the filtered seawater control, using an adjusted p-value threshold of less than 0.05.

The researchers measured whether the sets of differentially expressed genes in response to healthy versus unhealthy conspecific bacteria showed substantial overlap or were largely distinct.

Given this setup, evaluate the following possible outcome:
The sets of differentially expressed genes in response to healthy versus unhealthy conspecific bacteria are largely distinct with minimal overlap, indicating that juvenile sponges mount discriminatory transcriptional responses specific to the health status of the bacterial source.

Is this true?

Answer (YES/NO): NO